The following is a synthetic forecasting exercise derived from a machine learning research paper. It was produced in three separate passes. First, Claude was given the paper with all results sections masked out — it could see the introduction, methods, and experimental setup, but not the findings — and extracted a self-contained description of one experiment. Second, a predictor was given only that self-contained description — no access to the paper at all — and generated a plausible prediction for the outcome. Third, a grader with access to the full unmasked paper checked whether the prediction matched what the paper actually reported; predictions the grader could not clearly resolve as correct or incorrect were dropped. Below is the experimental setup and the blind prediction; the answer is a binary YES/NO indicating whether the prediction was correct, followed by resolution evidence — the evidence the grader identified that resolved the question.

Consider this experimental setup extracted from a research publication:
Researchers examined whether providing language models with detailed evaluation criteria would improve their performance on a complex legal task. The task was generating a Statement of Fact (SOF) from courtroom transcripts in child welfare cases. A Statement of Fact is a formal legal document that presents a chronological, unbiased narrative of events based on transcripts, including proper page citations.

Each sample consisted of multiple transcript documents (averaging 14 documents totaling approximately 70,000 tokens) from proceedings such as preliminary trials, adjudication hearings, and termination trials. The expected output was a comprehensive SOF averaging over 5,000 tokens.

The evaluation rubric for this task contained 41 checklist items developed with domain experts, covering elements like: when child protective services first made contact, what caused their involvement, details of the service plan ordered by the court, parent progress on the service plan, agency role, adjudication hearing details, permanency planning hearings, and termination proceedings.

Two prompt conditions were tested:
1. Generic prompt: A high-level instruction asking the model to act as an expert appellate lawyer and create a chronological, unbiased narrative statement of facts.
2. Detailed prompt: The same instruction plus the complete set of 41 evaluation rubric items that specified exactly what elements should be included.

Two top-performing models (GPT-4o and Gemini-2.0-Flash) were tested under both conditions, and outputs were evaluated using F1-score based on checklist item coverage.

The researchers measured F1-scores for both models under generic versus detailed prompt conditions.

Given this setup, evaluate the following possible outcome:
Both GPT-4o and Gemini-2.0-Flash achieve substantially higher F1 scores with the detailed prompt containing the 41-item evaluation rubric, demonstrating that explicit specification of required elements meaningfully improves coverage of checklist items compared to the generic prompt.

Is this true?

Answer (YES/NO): YES